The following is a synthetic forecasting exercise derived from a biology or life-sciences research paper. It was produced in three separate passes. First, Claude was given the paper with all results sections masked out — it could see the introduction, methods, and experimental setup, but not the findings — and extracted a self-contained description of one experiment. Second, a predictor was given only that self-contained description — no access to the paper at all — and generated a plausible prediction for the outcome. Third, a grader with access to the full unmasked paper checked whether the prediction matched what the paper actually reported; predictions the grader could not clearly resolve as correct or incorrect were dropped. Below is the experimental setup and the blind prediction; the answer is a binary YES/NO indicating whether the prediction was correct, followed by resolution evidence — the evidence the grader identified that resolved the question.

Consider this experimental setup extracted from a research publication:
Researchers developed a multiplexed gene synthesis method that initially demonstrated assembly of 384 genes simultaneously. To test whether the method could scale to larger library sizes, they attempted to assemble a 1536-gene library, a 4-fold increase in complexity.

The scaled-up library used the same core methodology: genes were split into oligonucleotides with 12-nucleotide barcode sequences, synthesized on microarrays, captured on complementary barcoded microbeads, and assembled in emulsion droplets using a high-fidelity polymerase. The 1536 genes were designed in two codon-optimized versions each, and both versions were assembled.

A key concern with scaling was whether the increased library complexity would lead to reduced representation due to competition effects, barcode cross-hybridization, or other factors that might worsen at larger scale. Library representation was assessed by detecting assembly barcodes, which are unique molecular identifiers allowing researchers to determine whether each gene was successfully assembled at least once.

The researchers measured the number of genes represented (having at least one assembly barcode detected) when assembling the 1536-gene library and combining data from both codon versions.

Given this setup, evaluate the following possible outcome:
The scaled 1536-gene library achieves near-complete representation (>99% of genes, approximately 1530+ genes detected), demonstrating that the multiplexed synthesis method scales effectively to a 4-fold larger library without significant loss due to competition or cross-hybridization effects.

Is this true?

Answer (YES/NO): NO